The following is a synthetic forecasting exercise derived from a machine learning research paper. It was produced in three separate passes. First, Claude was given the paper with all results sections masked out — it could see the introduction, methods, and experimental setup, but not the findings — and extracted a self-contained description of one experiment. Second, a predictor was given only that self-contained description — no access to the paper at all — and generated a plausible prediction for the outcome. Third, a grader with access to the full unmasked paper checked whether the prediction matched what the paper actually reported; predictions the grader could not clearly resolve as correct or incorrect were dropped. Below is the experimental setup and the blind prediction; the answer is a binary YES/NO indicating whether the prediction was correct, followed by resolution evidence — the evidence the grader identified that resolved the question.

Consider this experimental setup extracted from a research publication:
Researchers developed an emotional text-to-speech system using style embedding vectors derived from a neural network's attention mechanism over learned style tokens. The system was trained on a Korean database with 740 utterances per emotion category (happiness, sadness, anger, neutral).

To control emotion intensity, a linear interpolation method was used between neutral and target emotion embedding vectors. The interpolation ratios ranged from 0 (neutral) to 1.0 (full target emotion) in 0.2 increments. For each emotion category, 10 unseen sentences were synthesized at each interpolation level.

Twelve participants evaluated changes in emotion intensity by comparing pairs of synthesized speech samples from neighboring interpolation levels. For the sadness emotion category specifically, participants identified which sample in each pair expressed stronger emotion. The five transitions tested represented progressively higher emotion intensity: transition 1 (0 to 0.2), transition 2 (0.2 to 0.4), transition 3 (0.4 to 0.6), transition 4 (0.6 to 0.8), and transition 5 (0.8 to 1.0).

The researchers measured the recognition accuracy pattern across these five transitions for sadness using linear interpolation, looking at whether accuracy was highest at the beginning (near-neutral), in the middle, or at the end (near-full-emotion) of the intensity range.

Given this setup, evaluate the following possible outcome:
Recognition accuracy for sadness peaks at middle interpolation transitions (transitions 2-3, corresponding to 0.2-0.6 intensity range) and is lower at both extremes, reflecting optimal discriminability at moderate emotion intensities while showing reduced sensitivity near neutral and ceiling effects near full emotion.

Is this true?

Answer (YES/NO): YES